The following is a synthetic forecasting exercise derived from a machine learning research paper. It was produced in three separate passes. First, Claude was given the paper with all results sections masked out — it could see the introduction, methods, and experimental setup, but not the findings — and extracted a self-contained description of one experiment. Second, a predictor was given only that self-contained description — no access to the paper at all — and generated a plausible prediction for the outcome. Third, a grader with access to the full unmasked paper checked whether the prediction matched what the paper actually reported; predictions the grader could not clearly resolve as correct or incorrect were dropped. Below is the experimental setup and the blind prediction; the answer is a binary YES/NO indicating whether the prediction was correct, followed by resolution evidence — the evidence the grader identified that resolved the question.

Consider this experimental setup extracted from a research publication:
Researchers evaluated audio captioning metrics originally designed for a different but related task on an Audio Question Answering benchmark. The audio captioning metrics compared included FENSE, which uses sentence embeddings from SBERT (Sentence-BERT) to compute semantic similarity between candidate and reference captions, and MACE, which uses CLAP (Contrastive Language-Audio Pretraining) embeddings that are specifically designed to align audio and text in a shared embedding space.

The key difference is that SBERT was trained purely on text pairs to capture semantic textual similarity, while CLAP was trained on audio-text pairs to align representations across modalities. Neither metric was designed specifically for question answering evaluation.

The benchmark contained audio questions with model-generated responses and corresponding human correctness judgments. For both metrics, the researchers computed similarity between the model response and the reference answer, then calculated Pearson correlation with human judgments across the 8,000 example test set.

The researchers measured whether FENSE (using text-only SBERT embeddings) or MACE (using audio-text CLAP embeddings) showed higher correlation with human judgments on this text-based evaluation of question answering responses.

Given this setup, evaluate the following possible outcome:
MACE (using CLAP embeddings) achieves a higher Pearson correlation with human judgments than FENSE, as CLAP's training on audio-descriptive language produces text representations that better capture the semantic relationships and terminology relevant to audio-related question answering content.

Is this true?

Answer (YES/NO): YES